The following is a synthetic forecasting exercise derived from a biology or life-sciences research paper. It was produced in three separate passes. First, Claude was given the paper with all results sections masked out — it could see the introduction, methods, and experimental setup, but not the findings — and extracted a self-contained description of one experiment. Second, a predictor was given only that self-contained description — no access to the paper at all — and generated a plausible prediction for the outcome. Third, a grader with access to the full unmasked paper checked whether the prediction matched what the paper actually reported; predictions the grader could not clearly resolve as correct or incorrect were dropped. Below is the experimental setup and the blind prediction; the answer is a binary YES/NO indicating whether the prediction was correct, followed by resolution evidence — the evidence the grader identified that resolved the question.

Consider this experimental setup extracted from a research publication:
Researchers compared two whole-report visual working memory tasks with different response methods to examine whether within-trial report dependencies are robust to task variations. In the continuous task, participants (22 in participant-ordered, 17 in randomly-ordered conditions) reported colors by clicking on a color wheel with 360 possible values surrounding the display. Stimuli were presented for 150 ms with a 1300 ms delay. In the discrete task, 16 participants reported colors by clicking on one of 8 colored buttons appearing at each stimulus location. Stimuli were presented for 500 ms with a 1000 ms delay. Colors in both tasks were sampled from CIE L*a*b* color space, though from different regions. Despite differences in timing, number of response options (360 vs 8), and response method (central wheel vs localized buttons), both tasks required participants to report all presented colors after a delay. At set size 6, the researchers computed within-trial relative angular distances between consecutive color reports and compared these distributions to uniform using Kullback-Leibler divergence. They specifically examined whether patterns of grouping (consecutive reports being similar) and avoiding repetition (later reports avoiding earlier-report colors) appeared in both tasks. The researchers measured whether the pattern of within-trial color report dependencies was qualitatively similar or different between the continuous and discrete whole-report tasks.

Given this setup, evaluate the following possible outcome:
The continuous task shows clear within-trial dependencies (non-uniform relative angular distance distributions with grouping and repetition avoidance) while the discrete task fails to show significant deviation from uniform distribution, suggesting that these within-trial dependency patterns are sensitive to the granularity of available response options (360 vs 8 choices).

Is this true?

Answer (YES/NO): NO